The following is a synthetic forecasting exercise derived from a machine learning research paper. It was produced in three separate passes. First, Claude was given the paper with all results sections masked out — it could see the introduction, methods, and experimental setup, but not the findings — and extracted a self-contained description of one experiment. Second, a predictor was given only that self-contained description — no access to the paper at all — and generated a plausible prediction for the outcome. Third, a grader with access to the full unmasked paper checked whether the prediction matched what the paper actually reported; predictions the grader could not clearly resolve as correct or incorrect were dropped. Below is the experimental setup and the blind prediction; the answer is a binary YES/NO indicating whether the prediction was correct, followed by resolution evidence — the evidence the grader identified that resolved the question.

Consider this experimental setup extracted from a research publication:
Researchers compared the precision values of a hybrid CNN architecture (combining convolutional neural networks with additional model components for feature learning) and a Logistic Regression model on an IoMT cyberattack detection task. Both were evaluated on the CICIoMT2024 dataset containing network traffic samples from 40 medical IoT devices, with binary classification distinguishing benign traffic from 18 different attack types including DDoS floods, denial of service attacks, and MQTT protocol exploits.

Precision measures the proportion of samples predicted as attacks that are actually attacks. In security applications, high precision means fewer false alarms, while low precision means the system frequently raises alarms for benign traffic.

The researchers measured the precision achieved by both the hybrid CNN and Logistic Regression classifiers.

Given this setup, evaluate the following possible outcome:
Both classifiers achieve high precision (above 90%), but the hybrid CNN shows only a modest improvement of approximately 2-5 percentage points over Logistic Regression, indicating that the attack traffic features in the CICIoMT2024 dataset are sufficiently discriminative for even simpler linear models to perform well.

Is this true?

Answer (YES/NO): NO